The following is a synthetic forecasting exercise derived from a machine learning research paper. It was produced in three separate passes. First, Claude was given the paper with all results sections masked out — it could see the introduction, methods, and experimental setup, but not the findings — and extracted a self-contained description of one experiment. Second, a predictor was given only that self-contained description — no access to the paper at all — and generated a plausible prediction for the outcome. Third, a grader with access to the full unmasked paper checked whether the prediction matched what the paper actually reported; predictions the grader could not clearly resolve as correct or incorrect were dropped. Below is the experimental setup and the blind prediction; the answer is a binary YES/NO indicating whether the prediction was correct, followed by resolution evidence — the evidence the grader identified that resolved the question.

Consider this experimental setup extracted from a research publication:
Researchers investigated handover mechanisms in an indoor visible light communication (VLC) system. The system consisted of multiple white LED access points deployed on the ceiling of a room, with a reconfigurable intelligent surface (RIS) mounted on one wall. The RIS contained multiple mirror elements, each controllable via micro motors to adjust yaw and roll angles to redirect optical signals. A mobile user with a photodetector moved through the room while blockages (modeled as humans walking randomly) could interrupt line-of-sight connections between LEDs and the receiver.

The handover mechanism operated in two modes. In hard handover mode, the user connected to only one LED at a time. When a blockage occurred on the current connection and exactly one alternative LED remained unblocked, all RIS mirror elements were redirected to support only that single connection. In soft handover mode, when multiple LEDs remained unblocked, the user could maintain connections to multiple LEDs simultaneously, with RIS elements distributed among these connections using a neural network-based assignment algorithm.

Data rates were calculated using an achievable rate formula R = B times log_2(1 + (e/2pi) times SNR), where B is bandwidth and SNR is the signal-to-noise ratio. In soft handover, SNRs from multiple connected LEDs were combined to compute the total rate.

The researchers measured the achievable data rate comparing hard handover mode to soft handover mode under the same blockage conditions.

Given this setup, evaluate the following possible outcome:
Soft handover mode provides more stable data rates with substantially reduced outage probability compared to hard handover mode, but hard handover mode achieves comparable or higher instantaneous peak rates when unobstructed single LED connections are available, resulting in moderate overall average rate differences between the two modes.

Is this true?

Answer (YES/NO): NO